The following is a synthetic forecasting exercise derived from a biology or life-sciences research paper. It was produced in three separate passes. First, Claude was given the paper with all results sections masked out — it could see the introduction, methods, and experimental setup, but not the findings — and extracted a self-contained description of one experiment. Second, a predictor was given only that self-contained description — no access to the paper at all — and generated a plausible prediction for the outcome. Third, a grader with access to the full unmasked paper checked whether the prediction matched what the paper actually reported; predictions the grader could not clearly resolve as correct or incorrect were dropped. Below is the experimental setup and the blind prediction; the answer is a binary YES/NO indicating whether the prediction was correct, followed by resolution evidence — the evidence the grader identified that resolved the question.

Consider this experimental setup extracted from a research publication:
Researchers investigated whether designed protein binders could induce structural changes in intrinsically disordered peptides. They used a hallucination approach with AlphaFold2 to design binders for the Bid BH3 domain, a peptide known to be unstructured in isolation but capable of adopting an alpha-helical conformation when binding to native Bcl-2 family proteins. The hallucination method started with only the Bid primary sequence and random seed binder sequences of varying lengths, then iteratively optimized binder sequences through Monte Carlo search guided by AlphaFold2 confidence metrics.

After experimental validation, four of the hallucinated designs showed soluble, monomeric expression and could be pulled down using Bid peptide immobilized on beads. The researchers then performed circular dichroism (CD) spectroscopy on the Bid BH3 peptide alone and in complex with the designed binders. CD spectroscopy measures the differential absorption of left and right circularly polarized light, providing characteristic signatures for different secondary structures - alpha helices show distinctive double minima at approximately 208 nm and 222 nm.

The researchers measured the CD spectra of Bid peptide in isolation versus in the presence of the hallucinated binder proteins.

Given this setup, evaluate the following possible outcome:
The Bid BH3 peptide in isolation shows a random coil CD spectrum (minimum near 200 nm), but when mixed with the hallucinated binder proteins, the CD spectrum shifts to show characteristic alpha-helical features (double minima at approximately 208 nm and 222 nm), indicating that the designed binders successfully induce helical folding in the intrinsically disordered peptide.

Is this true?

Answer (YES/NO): YES